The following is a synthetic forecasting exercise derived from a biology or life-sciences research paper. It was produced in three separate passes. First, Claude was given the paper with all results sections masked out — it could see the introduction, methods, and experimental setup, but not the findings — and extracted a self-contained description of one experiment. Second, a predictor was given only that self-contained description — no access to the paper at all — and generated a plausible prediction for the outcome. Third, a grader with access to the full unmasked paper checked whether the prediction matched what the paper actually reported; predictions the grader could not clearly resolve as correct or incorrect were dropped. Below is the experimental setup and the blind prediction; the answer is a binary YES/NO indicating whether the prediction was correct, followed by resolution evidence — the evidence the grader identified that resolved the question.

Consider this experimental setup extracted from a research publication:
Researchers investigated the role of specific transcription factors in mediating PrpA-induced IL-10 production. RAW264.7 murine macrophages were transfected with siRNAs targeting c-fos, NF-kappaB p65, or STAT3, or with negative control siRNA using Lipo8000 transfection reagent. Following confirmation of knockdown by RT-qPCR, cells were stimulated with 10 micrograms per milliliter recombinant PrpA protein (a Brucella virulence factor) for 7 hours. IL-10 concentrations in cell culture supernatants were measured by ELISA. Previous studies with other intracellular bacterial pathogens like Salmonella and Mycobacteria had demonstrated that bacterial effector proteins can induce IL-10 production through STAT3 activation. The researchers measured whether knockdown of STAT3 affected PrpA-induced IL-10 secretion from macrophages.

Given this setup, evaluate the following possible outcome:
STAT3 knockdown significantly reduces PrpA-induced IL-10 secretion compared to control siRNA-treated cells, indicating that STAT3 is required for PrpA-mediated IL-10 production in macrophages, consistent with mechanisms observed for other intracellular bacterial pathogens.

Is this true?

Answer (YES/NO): NO